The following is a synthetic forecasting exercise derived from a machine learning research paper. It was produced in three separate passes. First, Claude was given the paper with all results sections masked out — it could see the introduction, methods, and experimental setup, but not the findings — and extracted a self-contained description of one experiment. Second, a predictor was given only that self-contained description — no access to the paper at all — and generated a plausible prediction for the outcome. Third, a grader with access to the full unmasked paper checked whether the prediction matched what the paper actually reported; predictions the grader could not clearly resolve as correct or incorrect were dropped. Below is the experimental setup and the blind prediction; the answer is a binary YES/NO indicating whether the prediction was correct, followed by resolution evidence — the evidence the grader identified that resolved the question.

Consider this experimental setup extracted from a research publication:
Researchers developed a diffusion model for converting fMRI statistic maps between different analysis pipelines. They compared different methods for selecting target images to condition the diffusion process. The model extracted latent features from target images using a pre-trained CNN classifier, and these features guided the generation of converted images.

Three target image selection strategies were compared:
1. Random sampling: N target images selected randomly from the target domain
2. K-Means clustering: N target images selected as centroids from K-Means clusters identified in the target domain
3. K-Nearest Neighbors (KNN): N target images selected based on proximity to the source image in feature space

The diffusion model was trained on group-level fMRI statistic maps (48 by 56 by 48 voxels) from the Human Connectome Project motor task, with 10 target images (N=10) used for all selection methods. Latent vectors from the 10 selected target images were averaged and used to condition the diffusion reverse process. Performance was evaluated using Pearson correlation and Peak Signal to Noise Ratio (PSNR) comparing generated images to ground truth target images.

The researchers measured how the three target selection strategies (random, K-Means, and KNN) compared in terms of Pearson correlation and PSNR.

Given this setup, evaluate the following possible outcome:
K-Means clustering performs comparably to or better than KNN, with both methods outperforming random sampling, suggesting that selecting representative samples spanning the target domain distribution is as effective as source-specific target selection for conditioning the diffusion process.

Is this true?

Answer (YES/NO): NO